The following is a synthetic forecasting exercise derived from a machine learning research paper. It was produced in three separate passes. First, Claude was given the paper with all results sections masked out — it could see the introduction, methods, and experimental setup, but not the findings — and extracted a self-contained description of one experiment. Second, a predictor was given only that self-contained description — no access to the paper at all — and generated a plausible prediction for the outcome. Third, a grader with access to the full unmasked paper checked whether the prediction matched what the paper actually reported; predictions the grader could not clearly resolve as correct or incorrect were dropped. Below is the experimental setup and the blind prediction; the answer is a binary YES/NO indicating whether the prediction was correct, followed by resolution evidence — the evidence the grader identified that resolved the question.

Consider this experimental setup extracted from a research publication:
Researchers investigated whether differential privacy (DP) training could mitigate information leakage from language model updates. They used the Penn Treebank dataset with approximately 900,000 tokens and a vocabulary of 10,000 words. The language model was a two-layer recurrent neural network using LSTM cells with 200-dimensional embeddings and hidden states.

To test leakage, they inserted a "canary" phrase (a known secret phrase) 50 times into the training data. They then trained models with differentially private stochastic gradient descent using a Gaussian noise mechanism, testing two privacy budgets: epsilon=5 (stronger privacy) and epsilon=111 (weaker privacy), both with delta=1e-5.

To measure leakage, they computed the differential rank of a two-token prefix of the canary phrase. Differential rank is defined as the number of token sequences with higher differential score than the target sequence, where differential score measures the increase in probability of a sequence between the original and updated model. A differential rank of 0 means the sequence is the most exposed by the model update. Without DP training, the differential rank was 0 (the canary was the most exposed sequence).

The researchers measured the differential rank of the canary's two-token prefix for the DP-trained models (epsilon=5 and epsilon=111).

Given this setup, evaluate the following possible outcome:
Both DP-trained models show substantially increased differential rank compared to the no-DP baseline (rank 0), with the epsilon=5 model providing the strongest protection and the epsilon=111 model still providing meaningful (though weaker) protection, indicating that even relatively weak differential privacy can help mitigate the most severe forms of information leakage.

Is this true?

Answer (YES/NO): YES